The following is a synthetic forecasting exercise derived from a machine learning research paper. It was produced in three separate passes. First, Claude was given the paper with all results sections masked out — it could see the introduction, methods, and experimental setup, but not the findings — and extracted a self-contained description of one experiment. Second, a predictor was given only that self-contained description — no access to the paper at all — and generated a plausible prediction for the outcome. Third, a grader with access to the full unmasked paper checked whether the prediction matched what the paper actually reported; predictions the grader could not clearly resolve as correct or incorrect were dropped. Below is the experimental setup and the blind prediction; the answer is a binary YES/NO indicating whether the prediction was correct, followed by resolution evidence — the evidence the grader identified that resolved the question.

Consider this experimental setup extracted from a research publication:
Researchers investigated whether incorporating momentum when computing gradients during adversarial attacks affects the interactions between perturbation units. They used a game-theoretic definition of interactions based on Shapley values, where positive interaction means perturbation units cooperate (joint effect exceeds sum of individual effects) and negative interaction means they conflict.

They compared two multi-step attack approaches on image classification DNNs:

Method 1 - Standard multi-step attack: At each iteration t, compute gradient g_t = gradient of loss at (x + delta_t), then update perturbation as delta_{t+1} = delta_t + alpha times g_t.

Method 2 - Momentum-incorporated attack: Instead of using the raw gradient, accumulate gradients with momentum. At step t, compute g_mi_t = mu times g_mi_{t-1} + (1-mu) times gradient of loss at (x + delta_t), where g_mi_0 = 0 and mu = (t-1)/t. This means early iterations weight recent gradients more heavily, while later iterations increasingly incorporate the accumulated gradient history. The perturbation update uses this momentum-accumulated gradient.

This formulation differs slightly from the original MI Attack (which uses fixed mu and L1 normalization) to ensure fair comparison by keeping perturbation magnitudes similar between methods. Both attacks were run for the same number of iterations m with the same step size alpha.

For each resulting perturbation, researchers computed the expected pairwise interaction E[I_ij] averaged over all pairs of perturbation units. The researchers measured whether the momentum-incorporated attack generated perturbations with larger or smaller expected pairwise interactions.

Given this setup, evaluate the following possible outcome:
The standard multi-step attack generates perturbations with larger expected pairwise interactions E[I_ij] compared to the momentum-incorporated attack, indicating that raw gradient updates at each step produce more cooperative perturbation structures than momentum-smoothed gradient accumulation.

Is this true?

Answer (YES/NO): YES